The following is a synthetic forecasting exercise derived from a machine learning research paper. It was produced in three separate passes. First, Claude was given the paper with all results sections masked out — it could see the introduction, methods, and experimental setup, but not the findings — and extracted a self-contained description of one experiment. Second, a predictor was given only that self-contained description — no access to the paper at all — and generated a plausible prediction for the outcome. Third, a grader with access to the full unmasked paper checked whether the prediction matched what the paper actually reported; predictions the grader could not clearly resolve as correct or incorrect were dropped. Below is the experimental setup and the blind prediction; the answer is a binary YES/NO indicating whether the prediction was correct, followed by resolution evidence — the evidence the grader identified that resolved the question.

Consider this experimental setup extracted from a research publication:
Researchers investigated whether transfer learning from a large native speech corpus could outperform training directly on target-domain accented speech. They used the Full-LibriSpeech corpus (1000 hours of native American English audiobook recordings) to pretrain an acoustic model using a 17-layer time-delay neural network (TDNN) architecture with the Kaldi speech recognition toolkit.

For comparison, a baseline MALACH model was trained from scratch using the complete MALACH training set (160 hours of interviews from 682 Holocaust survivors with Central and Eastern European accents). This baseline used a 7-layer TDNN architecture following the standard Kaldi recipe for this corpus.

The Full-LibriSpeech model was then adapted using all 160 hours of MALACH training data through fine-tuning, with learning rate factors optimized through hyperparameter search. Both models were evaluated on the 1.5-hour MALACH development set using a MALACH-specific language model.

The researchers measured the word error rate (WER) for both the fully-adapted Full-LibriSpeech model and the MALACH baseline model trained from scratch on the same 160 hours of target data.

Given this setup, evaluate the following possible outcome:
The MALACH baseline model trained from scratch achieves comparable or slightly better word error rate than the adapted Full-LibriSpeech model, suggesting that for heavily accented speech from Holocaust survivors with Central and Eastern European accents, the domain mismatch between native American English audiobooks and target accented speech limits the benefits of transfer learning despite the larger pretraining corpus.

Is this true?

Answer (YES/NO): YES